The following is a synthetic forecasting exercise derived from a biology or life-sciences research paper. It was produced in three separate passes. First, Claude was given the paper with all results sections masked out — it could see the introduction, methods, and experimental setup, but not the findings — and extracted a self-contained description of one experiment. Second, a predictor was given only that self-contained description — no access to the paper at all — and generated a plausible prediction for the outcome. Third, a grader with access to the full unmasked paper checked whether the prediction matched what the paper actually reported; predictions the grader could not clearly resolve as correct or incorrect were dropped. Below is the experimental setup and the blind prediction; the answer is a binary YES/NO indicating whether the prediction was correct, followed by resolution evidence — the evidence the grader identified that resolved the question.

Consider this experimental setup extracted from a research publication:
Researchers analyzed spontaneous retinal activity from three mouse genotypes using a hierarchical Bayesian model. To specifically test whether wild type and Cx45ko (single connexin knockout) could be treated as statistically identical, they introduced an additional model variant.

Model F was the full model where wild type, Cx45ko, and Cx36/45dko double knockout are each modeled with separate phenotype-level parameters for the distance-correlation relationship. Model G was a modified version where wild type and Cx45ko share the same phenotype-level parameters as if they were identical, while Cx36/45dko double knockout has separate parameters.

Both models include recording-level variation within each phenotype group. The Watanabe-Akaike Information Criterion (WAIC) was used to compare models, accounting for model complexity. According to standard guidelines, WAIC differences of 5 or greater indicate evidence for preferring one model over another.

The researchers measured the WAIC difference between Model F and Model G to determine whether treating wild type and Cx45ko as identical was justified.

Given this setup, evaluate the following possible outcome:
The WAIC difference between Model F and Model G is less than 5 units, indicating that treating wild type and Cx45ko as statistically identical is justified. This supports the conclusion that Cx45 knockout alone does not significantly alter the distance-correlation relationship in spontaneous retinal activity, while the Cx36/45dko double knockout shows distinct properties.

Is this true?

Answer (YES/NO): YES